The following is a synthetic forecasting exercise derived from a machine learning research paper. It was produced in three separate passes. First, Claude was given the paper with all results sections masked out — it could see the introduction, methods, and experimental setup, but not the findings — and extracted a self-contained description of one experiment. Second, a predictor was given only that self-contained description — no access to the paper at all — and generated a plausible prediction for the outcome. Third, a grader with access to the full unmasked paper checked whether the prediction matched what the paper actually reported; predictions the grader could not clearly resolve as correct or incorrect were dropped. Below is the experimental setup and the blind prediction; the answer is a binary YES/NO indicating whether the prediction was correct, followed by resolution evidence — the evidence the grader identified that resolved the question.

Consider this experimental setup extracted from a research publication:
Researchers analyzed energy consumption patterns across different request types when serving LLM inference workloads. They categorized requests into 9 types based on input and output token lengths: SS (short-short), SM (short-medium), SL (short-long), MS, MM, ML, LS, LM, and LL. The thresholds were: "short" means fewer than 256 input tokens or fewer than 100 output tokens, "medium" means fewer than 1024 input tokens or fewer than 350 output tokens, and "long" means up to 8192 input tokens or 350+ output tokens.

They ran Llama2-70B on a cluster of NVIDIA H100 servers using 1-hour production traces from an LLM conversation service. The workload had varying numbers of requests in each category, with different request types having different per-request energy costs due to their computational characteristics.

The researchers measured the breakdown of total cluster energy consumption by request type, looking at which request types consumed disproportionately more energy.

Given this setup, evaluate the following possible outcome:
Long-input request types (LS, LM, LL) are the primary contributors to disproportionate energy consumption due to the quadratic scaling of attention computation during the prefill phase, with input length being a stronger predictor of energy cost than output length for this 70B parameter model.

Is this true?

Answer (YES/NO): NO